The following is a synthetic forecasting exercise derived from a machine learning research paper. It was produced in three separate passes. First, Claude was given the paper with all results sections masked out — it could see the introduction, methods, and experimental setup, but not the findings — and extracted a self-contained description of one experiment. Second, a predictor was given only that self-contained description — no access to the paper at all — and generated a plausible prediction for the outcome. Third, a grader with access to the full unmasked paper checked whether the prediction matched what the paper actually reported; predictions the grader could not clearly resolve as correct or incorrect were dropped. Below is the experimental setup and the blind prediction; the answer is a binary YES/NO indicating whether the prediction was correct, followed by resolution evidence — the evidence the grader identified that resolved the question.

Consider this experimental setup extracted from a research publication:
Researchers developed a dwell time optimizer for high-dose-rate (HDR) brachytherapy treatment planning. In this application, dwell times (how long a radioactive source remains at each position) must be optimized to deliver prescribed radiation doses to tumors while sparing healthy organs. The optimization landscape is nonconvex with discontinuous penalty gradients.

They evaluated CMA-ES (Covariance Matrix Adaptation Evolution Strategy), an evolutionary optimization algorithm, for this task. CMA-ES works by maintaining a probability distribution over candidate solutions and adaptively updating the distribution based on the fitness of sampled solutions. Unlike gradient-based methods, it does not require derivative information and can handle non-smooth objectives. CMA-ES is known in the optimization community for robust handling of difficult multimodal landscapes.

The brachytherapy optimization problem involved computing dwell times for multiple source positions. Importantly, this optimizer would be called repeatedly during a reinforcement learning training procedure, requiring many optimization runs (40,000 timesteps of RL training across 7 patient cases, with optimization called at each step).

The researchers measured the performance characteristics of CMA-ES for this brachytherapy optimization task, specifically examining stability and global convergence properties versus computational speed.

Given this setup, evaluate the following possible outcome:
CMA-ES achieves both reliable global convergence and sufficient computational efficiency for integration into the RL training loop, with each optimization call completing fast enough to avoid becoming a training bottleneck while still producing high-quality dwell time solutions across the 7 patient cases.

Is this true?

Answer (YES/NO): NO